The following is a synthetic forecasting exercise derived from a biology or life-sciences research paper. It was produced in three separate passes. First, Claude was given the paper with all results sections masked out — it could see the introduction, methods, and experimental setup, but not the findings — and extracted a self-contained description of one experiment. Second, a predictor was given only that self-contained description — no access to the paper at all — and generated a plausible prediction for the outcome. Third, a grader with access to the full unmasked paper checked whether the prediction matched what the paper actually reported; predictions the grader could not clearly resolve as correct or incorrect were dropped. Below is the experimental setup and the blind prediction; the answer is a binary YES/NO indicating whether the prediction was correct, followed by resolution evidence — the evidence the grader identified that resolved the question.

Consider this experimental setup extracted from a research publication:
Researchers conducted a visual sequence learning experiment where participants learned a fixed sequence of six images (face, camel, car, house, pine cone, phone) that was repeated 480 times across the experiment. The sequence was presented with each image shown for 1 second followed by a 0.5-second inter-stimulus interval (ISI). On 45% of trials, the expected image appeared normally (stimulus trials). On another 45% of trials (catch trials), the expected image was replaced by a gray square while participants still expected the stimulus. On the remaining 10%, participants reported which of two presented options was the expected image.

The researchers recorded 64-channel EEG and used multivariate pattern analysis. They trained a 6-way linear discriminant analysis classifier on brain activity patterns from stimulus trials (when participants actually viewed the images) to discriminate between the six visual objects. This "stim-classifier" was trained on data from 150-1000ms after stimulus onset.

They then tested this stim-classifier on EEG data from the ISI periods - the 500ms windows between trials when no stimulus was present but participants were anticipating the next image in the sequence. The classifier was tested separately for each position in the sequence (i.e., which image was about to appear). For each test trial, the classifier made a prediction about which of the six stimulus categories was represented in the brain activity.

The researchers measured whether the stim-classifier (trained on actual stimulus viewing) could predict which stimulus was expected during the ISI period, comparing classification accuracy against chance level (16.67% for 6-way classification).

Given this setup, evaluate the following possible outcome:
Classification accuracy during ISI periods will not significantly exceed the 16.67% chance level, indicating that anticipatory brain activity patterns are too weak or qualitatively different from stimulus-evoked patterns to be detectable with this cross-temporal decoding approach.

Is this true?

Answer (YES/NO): NO